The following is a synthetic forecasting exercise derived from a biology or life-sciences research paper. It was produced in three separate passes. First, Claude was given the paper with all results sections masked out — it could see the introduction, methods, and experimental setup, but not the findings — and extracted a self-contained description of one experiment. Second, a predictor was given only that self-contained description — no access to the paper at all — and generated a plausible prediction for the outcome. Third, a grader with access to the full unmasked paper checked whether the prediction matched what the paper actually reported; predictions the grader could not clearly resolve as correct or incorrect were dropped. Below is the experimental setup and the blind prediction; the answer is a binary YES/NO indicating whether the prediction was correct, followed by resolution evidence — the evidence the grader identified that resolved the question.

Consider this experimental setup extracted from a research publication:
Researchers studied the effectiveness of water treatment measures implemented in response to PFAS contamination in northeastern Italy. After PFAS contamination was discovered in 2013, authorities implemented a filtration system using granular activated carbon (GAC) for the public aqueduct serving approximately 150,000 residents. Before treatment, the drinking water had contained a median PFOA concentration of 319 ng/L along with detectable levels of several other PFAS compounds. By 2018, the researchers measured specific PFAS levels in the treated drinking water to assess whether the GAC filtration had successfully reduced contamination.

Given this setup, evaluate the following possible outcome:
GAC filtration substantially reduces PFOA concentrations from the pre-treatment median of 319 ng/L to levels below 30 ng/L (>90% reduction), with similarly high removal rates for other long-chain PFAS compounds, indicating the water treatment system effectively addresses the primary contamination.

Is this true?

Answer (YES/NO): YES